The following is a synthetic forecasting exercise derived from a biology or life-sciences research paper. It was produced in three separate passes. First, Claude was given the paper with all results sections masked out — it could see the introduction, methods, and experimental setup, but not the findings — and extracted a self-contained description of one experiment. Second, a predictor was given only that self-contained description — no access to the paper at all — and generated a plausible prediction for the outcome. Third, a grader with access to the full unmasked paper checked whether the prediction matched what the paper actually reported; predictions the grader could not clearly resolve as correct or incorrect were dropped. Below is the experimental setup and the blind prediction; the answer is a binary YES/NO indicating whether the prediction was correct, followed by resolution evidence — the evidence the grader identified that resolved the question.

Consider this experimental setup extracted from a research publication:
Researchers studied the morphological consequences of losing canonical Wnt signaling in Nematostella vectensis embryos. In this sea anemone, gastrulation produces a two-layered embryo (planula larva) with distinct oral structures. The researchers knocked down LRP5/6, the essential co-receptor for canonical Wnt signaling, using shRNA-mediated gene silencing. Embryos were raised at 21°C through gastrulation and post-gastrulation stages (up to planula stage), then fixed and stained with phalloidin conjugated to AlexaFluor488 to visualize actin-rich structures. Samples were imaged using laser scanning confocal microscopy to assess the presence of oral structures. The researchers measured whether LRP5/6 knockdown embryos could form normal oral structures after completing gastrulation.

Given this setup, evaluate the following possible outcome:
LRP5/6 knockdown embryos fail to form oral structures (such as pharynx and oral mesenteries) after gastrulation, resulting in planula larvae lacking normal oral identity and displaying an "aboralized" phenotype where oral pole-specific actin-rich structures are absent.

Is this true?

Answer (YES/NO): YES